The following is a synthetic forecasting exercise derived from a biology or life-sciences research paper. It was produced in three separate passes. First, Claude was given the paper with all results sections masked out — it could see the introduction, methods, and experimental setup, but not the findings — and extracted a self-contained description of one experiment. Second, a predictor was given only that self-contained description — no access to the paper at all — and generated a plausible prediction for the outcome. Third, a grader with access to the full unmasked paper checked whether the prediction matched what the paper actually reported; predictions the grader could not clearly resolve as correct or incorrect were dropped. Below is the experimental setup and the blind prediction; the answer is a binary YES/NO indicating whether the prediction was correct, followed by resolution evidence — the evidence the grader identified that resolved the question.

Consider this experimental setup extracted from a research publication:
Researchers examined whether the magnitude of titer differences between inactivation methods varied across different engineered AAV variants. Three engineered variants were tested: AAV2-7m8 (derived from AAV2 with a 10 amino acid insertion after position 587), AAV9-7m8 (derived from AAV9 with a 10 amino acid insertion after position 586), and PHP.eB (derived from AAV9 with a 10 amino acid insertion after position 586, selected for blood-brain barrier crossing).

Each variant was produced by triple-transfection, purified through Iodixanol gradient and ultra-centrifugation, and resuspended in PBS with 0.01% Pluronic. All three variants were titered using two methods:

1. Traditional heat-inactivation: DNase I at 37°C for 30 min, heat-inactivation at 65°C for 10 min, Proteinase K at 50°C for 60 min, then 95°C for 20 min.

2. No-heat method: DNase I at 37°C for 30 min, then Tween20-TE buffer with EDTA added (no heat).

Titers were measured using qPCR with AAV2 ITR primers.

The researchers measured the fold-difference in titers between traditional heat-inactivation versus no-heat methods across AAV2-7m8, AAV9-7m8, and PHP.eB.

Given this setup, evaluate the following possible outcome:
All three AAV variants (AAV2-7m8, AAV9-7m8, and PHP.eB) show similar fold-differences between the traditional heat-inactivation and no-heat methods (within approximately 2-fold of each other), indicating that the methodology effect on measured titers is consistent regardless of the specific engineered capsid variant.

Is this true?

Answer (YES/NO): NO